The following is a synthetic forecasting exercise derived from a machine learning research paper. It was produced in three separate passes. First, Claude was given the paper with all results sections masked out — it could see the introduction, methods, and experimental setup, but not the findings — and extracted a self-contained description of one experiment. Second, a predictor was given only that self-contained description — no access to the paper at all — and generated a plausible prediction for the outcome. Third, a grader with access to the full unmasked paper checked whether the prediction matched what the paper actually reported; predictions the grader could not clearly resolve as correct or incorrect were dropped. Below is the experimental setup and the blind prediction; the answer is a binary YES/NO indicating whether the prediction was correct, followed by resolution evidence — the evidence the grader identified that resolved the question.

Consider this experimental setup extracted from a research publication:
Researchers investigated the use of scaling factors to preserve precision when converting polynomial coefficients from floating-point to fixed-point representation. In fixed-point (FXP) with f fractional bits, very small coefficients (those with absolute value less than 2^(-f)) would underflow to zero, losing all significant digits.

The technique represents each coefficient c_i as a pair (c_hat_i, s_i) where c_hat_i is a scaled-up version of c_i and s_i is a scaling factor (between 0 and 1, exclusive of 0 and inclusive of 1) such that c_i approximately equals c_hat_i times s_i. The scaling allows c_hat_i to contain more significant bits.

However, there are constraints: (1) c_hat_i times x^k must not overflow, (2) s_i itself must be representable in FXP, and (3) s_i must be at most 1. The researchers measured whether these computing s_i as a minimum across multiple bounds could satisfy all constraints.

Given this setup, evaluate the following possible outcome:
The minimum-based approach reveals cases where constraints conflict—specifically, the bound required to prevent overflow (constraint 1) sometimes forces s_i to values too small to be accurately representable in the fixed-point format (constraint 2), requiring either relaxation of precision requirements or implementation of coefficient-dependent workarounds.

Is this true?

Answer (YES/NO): NO